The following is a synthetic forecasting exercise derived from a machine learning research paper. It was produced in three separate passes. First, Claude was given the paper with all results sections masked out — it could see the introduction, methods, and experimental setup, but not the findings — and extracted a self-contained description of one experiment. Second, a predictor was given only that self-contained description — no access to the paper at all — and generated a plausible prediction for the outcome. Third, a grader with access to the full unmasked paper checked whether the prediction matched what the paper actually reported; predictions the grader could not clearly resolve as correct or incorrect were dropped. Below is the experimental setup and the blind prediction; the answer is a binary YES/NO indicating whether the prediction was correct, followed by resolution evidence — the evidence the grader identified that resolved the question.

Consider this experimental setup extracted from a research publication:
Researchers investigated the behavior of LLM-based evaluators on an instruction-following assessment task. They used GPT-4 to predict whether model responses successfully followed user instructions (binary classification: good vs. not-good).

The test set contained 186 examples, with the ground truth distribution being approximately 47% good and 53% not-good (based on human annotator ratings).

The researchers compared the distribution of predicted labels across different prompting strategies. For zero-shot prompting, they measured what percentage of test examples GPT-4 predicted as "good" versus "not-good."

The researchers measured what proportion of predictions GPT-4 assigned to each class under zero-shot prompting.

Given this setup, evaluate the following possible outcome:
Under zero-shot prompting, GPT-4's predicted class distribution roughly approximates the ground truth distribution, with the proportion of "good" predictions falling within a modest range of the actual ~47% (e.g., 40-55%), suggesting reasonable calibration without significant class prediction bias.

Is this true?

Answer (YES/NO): NO